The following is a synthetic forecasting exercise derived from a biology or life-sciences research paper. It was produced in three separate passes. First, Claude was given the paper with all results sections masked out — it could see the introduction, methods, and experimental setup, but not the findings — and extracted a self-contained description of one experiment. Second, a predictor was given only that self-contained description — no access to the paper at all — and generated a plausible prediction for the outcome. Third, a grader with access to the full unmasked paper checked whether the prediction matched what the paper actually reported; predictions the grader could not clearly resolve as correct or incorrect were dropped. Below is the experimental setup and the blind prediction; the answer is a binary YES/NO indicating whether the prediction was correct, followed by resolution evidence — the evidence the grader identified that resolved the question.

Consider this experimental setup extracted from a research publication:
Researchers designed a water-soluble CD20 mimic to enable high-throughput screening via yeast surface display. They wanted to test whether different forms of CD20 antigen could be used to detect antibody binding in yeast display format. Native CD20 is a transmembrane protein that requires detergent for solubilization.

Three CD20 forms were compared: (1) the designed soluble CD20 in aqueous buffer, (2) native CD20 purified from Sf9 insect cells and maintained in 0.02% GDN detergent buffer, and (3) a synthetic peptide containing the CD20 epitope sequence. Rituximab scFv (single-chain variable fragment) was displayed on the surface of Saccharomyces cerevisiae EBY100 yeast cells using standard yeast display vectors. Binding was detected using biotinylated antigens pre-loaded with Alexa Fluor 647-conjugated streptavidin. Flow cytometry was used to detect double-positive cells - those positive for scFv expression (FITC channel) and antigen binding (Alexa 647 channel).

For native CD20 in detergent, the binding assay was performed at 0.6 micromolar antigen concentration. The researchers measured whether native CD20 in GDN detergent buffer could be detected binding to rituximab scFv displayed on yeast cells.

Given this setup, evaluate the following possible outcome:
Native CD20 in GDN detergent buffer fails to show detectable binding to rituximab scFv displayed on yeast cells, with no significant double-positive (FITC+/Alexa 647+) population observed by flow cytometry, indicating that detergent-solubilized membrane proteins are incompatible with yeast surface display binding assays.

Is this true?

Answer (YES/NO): NO